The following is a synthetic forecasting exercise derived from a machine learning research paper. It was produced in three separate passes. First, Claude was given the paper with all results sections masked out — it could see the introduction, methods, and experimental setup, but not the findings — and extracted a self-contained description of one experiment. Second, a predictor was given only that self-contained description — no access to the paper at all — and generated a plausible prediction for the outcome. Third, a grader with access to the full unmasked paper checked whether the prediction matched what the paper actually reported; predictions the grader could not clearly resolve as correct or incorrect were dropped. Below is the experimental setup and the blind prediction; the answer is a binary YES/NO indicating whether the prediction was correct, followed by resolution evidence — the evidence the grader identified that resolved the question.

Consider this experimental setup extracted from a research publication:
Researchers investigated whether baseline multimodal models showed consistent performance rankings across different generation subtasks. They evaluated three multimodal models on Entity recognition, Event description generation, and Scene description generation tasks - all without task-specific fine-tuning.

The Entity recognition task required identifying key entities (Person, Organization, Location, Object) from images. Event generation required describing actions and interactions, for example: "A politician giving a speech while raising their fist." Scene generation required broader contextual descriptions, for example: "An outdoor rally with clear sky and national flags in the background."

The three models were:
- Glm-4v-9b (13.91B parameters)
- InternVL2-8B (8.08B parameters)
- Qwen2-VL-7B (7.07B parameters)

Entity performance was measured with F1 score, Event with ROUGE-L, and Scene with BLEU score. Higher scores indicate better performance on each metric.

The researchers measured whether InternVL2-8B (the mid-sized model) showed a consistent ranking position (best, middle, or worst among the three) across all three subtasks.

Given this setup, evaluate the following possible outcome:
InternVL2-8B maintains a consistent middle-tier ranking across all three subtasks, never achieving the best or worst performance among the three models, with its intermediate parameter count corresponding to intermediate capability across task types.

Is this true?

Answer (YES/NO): NO